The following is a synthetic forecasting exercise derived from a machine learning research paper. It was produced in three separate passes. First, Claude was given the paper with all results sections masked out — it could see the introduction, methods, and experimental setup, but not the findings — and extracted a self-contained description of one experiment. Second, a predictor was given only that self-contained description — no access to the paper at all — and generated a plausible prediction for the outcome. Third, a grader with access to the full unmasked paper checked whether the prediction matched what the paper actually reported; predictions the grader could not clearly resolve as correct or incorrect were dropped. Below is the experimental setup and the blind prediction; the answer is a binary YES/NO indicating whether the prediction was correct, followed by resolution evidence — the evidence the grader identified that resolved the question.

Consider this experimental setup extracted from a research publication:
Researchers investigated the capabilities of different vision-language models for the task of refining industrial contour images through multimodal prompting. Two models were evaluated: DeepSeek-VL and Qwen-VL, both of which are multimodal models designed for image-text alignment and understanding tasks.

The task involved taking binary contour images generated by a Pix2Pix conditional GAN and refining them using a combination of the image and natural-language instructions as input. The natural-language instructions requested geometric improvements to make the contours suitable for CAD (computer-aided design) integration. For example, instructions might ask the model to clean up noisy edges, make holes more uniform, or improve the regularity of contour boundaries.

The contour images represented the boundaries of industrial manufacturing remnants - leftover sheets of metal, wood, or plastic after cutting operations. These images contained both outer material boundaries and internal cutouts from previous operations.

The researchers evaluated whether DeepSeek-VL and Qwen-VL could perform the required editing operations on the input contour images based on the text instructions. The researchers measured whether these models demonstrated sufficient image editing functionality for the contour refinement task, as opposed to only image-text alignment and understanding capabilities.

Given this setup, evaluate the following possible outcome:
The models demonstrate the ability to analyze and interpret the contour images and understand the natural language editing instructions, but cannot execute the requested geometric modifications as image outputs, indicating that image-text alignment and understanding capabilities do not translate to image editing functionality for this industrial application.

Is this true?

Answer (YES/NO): YES